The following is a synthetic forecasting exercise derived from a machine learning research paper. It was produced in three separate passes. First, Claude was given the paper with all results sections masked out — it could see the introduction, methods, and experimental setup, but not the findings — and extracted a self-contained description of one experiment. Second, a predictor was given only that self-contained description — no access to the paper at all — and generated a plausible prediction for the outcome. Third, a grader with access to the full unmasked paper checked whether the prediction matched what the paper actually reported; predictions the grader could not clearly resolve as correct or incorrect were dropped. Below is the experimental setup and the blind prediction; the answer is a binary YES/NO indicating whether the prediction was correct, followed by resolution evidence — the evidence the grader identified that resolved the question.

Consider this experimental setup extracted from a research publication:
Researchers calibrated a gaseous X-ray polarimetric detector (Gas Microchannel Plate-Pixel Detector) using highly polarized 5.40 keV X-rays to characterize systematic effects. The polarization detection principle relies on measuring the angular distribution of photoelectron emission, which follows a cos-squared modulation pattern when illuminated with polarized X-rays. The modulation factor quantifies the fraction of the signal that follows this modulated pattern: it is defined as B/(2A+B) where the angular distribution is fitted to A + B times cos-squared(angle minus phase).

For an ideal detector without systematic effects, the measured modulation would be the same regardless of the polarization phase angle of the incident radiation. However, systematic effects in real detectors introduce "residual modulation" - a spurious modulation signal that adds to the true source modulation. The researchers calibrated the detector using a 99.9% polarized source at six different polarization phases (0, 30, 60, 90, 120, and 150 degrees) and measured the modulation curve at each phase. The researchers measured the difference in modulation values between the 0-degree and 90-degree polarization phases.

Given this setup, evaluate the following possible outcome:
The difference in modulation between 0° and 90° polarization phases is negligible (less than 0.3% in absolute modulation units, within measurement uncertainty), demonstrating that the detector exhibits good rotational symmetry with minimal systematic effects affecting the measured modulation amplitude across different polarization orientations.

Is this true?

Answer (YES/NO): NO